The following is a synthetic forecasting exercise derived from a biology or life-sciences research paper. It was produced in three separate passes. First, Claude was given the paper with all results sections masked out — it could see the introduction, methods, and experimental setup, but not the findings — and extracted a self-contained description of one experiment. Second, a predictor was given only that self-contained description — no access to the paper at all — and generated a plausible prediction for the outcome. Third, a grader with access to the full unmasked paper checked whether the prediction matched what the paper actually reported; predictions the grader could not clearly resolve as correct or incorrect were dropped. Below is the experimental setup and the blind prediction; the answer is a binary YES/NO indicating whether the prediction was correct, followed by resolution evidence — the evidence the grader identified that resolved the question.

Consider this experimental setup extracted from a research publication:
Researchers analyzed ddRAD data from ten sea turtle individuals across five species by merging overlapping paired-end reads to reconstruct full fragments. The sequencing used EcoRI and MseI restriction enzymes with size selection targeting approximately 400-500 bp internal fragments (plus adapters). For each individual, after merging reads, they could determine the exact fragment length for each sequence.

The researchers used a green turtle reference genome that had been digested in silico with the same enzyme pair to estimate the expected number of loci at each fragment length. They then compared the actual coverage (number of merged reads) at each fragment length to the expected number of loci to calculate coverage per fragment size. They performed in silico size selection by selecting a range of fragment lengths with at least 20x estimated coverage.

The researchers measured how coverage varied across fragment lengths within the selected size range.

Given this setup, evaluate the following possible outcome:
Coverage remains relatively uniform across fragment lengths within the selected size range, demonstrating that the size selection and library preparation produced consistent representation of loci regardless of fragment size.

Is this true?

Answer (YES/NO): YES